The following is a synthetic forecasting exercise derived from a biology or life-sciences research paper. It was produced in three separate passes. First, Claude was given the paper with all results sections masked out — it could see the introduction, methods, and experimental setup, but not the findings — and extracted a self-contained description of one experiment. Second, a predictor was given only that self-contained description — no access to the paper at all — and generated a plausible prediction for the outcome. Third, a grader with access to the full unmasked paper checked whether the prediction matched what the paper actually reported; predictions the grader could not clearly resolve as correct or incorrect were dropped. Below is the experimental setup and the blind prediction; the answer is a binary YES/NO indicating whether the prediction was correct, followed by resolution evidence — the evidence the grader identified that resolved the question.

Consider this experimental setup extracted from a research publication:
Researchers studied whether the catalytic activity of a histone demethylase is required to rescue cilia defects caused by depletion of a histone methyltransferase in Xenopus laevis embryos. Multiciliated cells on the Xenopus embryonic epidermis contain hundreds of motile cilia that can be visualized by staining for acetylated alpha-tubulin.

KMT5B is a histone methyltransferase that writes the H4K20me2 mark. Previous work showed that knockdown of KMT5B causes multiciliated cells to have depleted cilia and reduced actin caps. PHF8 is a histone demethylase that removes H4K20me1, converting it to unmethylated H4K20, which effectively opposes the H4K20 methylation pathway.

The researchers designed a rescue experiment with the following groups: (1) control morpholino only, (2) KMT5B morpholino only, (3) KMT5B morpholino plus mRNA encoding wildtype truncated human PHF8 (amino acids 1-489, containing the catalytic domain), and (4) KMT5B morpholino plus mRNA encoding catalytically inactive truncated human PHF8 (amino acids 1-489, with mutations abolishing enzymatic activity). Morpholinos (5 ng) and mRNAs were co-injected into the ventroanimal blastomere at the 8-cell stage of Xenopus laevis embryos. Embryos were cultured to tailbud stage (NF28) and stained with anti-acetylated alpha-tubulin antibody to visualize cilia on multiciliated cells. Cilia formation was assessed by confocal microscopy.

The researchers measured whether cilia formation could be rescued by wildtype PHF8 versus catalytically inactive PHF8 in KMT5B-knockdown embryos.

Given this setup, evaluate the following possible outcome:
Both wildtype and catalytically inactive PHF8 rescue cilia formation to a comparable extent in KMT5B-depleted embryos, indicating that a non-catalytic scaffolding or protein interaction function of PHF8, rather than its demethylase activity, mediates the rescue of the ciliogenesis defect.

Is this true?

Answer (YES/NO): NO